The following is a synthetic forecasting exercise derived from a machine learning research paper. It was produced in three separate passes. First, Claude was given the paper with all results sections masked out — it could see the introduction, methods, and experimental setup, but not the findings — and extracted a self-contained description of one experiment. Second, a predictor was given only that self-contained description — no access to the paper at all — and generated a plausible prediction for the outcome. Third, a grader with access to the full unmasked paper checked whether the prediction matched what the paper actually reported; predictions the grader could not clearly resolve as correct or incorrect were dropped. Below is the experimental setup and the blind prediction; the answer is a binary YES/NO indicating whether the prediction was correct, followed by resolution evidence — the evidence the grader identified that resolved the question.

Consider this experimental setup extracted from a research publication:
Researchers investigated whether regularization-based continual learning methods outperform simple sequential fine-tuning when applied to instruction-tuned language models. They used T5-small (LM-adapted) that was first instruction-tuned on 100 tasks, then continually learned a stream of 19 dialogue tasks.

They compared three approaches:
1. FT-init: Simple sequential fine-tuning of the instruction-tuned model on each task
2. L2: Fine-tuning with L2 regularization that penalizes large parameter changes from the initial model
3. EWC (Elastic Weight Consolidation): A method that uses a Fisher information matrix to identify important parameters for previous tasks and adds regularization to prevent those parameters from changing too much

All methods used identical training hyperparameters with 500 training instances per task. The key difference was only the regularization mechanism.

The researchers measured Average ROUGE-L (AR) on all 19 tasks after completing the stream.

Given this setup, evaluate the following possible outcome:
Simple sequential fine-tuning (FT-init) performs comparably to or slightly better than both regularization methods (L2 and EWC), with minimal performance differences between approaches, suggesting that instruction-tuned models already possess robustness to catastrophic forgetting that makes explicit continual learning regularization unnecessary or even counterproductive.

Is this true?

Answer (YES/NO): YES